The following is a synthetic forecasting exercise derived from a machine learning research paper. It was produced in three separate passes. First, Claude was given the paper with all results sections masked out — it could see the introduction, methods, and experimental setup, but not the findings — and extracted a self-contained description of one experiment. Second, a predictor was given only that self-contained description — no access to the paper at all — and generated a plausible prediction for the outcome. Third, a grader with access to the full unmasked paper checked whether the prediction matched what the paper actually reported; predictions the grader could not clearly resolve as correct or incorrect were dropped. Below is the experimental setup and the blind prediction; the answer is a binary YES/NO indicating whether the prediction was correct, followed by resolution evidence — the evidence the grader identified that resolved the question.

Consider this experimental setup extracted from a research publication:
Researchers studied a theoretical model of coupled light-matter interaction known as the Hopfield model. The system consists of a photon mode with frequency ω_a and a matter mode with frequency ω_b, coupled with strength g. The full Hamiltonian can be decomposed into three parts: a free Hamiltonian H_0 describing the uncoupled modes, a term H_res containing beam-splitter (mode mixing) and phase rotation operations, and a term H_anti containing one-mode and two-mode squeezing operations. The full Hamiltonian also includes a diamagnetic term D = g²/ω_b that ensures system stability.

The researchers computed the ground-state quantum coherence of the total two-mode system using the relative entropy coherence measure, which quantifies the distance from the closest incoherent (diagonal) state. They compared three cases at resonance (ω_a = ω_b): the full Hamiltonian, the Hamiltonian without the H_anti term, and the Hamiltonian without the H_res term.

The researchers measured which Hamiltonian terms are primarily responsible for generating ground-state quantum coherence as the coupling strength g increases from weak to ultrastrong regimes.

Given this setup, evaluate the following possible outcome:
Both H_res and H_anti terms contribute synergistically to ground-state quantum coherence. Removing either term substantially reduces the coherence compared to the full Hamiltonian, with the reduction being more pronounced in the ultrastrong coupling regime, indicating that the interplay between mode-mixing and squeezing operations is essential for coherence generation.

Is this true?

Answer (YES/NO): NO